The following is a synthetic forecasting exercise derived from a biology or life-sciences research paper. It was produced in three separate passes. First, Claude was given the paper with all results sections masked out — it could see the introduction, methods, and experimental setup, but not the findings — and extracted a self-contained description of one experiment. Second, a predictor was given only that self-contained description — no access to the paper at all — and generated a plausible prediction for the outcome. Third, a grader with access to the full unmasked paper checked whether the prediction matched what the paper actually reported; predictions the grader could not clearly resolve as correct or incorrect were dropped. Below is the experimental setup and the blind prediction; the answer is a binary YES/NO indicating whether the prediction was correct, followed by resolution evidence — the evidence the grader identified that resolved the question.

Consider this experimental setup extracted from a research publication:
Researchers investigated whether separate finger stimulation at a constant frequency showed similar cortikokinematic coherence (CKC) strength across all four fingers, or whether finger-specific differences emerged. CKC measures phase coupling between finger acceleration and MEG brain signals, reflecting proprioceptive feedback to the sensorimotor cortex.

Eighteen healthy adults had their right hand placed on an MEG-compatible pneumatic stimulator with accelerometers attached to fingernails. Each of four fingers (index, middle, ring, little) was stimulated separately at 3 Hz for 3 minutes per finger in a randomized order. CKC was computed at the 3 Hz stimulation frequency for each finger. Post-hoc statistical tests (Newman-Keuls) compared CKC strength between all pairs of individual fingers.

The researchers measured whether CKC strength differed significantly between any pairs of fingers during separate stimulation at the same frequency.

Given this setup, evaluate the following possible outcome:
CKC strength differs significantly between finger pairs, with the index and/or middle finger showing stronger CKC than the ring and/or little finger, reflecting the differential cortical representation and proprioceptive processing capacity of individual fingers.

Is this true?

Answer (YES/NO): NO